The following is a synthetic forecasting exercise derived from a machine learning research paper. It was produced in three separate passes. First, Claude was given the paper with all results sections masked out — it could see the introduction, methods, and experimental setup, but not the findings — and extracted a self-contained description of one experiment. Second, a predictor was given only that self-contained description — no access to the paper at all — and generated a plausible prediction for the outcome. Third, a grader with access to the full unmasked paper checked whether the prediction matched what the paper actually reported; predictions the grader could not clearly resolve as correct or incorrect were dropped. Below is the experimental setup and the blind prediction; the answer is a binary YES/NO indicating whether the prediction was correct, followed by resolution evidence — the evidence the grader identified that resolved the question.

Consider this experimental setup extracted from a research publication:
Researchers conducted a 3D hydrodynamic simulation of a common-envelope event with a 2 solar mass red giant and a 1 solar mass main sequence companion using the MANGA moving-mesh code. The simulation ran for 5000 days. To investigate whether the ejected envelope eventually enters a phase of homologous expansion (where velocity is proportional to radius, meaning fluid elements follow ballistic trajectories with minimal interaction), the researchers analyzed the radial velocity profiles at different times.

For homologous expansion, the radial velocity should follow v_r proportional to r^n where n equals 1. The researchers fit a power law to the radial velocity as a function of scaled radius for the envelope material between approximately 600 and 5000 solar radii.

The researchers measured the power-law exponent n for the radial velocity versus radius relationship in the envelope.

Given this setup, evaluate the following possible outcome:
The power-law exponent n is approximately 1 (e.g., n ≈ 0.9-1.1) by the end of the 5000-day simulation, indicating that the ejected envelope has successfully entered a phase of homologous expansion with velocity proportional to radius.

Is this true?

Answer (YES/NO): NO